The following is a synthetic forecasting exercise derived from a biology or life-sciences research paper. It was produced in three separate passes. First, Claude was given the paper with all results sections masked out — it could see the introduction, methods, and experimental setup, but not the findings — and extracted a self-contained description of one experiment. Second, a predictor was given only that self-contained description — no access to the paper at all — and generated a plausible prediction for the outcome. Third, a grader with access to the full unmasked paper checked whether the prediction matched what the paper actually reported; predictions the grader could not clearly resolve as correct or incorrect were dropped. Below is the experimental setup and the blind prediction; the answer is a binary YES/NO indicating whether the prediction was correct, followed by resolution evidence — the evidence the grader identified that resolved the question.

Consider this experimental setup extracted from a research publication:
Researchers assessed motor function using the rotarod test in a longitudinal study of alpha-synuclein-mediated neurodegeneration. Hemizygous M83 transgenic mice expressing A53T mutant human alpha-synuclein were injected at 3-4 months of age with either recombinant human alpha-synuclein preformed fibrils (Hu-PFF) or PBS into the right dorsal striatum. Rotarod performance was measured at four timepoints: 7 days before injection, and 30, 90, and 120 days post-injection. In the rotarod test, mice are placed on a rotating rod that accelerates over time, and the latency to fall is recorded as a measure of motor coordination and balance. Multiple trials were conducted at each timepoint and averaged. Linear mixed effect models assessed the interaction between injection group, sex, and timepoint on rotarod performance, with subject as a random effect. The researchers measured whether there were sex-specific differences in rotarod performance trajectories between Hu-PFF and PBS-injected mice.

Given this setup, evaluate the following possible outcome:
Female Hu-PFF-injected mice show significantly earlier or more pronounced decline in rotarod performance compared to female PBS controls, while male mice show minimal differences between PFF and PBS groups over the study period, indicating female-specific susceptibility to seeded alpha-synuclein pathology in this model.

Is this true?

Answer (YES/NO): NO